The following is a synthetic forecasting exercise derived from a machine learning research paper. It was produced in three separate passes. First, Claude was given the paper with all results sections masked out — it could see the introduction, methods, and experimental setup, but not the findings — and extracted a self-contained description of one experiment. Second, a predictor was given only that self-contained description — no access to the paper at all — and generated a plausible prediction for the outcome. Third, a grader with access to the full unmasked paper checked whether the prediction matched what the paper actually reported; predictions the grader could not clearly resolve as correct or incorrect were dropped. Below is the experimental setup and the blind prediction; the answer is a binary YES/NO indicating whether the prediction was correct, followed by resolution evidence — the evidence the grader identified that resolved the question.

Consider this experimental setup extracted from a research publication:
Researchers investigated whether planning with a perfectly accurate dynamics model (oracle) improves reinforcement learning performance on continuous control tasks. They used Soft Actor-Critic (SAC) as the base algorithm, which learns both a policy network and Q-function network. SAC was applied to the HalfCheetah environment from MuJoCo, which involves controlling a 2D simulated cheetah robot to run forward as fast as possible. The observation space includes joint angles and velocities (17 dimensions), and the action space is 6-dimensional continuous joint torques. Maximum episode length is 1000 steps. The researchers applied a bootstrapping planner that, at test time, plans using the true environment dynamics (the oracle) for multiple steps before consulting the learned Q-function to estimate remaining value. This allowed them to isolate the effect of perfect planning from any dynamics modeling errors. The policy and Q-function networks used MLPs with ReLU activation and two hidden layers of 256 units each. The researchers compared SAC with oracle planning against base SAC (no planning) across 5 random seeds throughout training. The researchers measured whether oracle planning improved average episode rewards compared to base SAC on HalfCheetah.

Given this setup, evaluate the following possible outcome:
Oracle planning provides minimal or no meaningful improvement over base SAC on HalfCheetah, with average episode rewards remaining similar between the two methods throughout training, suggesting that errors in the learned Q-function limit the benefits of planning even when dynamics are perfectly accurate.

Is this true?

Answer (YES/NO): NO